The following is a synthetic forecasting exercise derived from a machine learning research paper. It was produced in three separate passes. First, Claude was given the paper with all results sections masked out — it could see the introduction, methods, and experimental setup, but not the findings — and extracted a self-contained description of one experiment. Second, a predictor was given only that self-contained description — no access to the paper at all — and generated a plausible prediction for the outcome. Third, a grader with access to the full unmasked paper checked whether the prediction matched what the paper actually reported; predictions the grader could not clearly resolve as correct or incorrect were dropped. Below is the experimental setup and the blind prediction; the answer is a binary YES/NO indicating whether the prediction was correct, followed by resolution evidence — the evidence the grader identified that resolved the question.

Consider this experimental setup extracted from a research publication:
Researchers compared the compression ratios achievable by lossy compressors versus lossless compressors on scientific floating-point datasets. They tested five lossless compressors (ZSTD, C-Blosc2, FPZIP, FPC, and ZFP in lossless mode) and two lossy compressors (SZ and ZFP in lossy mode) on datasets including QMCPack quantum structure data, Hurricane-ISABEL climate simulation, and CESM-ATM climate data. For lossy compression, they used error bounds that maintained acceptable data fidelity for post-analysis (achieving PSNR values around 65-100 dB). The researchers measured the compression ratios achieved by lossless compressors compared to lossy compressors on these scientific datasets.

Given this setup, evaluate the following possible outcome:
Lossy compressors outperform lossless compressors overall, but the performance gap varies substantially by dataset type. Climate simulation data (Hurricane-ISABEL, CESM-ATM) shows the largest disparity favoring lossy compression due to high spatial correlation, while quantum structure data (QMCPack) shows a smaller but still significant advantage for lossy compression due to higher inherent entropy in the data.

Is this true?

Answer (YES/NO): YES